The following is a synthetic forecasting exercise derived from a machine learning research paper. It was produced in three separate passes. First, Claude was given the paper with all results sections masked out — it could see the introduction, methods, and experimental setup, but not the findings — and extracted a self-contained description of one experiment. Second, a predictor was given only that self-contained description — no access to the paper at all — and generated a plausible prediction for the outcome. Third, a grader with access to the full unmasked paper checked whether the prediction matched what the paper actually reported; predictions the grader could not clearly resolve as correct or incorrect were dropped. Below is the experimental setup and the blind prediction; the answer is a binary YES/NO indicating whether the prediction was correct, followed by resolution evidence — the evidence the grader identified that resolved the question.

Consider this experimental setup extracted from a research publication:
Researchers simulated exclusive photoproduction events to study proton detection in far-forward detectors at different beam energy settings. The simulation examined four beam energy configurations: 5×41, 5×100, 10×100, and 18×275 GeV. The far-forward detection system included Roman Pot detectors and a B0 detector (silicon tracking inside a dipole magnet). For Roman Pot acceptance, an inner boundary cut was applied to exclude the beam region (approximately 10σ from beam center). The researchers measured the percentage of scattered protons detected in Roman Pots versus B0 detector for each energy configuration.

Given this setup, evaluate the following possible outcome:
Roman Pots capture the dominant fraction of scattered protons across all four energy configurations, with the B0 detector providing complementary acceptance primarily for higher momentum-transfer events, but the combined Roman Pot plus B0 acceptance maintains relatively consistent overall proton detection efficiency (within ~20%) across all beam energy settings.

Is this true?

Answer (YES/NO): NO